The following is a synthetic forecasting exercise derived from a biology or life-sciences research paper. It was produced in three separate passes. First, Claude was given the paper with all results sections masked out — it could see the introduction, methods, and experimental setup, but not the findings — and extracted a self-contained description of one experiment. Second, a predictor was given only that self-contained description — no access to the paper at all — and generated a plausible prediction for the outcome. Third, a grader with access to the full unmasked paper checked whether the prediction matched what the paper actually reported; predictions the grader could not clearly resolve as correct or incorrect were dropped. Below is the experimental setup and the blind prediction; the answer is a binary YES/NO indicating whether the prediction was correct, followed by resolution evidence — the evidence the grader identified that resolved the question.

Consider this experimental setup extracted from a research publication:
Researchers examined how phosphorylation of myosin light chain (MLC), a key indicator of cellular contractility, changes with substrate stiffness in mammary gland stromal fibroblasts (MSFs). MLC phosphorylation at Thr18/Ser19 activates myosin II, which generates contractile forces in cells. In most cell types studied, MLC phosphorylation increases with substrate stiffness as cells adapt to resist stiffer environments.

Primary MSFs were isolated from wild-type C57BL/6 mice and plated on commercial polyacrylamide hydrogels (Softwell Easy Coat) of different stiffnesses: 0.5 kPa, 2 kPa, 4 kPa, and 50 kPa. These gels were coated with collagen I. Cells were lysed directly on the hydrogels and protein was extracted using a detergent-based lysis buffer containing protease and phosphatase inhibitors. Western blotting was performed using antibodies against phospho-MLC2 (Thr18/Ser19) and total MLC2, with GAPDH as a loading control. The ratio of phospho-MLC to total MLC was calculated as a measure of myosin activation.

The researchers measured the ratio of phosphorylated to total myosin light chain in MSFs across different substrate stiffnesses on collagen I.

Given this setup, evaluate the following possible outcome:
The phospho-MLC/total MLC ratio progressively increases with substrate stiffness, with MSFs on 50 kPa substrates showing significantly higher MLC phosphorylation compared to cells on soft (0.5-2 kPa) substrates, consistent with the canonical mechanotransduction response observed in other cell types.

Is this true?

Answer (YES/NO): YES